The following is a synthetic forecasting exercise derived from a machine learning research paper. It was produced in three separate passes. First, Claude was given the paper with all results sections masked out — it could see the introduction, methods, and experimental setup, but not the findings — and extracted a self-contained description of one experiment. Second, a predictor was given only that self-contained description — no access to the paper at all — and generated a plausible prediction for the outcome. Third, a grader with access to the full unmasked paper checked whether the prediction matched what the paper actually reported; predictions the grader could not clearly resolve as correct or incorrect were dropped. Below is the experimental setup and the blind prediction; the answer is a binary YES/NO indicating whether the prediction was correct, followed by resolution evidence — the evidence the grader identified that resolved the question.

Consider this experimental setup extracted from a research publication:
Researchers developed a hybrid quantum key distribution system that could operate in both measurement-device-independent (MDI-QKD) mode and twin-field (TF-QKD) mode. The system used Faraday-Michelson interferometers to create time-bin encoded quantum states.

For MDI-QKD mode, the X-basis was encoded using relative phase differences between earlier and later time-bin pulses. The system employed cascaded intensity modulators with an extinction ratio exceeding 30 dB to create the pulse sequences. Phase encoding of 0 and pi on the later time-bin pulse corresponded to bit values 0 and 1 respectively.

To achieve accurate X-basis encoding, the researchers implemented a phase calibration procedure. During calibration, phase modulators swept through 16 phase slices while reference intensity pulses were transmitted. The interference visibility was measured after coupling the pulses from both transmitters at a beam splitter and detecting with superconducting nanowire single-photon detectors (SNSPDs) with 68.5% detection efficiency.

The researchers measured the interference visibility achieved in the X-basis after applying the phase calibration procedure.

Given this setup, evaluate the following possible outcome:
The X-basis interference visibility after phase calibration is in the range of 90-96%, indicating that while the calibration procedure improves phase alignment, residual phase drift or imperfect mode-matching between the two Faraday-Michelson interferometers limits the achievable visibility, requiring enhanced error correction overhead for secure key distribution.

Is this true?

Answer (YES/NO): NO